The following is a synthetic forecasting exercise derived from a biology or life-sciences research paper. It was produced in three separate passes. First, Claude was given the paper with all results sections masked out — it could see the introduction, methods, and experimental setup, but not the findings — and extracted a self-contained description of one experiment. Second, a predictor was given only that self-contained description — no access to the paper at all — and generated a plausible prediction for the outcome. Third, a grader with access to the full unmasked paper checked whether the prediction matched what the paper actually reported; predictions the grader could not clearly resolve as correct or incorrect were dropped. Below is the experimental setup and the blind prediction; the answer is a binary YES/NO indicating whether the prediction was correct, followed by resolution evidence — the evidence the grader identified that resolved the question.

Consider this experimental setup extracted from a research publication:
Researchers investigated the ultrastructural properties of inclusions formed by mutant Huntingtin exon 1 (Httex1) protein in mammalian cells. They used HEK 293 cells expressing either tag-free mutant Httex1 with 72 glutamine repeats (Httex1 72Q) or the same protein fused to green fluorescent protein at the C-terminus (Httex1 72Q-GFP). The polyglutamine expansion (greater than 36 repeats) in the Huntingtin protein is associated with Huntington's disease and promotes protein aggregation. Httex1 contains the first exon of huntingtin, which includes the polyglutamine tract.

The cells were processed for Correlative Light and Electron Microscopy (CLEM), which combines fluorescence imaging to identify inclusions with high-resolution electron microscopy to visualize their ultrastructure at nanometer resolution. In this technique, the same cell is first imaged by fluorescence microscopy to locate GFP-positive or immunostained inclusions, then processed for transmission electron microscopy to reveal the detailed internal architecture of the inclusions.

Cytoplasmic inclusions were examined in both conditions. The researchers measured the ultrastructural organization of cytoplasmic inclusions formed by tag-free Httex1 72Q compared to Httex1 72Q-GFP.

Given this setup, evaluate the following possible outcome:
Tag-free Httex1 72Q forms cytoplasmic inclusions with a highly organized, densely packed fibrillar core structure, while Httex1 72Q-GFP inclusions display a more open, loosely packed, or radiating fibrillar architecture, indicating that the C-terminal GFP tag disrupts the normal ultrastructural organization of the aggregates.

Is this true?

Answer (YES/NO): YES